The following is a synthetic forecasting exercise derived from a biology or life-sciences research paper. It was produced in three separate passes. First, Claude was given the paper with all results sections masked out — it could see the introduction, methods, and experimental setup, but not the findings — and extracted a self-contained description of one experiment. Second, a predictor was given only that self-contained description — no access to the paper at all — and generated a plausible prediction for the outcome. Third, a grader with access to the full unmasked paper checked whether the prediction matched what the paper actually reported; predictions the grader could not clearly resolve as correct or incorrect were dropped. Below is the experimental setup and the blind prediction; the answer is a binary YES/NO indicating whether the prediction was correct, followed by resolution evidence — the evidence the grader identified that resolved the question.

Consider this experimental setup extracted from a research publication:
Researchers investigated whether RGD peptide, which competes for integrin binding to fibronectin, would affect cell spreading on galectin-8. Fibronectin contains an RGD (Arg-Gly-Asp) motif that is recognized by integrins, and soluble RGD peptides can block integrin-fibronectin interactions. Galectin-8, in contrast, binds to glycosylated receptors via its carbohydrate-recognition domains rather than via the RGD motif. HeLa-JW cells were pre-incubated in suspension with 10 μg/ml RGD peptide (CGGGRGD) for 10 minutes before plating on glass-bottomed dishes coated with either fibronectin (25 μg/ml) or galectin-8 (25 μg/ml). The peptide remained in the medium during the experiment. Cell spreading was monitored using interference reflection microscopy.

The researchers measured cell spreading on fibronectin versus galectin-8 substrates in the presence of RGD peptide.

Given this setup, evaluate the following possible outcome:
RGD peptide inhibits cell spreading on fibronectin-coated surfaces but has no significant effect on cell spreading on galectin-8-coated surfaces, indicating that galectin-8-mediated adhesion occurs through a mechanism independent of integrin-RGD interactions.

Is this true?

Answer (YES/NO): YES